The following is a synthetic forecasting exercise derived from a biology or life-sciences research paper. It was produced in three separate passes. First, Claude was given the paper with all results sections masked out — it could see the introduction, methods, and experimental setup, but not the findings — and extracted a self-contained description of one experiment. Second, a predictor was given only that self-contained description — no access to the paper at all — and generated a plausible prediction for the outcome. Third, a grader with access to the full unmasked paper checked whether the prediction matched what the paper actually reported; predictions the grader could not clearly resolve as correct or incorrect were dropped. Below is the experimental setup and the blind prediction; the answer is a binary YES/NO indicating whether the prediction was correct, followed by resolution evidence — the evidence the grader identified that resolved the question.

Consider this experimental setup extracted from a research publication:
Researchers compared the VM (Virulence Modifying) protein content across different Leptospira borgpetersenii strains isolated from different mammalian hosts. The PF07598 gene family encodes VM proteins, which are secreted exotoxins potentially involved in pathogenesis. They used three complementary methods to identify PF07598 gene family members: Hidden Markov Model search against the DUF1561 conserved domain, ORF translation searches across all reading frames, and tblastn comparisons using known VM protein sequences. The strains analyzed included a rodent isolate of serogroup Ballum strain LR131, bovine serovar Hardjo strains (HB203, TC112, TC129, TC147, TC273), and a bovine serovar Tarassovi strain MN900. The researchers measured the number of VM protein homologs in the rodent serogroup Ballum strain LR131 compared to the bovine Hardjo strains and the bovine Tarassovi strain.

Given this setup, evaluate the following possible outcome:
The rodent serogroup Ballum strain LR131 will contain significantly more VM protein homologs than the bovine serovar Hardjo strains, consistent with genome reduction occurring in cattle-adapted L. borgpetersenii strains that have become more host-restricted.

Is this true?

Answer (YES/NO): NO